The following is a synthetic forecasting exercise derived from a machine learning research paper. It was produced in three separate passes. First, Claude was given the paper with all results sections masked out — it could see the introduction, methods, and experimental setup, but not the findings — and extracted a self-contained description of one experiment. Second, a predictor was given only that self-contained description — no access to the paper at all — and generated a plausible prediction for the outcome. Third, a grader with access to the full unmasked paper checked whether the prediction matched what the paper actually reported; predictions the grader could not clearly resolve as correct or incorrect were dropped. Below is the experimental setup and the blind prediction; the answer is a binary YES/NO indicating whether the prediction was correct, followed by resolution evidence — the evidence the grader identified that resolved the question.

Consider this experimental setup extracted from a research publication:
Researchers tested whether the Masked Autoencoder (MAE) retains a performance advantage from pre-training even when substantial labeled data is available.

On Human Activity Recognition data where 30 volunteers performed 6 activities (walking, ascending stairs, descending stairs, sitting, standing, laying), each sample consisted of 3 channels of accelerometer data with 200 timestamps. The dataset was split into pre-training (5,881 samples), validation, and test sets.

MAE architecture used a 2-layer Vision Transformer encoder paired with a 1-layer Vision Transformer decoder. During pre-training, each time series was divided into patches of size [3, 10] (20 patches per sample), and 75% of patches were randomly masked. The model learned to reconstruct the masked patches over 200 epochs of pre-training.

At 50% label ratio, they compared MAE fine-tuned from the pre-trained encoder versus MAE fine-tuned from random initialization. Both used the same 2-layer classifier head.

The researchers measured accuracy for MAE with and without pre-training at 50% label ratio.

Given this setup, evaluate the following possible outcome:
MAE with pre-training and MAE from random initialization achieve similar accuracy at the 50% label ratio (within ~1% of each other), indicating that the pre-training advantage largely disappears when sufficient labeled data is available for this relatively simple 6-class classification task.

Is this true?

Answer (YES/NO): NO